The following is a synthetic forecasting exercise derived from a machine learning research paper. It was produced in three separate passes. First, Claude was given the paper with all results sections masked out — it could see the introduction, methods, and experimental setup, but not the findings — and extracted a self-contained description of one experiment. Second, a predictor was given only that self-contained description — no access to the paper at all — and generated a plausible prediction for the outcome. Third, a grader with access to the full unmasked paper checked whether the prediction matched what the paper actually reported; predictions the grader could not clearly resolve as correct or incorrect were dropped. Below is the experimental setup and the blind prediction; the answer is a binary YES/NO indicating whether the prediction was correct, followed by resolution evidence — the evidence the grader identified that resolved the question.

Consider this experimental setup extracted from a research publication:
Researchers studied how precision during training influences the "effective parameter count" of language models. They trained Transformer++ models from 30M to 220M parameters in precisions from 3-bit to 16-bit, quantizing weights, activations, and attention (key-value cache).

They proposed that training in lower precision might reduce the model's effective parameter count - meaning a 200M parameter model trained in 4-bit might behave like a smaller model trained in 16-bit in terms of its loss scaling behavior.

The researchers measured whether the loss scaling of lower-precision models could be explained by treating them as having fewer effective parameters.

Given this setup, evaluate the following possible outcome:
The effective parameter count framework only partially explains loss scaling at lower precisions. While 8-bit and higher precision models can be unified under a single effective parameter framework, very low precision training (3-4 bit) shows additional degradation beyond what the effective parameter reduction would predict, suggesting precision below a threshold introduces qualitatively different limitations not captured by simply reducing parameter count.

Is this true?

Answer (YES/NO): NO